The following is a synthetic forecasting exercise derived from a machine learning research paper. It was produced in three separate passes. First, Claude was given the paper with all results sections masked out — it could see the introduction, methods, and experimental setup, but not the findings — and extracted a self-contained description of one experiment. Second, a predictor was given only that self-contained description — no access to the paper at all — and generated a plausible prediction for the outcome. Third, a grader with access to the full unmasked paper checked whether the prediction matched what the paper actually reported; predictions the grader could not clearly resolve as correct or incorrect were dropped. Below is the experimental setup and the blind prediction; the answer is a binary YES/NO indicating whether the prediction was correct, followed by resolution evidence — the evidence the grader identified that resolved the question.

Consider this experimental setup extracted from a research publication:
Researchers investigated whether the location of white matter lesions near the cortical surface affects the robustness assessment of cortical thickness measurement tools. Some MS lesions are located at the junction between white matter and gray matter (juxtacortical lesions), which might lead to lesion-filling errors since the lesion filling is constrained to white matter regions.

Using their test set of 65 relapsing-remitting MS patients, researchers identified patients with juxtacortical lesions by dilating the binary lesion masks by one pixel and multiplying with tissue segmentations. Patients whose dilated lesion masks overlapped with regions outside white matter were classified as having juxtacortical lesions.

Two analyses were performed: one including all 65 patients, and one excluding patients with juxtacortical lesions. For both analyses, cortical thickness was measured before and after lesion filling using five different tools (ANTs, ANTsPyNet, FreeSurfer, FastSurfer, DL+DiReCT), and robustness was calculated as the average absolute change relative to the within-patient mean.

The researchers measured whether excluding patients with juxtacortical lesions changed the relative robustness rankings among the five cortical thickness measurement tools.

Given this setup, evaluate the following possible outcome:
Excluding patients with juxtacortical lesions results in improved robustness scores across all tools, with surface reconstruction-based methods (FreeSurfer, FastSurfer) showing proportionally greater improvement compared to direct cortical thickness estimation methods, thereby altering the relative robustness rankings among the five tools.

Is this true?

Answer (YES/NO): NO